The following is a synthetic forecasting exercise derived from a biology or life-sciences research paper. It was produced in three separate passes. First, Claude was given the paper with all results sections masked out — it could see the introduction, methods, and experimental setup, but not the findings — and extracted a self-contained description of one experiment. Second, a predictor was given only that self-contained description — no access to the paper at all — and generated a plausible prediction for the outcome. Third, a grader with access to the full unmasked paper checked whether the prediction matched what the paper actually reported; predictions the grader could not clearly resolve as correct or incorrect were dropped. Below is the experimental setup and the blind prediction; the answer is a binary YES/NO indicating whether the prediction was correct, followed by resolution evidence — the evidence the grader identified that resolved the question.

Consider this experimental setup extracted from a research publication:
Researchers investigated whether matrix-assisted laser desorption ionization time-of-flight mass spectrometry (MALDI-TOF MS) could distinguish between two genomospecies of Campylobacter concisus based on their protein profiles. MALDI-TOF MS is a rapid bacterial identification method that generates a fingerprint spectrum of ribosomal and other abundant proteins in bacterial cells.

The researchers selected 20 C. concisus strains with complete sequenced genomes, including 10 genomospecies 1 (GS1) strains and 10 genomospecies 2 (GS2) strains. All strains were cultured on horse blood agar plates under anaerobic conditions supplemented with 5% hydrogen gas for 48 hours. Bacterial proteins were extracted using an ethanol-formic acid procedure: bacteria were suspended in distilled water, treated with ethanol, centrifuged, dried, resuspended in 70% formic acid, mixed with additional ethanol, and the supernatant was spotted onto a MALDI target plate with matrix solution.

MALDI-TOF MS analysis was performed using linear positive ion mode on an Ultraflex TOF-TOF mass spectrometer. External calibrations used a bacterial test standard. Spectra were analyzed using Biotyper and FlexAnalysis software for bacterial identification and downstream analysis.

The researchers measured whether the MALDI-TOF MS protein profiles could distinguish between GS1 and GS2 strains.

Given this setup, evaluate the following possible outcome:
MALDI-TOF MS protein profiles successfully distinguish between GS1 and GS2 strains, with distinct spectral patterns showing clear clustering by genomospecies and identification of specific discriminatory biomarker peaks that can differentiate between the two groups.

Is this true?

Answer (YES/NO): YES